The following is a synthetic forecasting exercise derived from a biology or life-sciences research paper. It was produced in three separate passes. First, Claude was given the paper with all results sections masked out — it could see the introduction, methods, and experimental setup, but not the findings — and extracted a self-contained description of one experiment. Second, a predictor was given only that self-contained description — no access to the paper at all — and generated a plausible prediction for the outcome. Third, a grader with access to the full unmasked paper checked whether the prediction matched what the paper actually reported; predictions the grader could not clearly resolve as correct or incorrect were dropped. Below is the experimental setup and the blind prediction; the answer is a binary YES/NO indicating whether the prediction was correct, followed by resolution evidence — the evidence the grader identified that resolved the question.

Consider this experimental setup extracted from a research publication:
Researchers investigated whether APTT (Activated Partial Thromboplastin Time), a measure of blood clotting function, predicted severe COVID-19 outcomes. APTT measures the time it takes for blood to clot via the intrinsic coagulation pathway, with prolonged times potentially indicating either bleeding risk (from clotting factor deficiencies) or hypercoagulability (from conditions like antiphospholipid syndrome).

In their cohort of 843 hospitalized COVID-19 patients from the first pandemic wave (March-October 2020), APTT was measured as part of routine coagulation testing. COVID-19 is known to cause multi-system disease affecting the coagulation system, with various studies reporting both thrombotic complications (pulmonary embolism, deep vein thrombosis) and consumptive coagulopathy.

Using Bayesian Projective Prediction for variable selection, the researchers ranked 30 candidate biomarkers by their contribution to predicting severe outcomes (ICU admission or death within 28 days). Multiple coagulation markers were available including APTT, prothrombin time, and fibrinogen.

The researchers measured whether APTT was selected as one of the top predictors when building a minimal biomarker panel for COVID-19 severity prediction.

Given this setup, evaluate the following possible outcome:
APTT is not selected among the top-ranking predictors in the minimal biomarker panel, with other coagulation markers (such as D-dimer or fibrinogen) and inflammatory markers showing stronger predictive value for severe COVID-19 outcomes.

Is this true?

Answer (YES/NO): NO